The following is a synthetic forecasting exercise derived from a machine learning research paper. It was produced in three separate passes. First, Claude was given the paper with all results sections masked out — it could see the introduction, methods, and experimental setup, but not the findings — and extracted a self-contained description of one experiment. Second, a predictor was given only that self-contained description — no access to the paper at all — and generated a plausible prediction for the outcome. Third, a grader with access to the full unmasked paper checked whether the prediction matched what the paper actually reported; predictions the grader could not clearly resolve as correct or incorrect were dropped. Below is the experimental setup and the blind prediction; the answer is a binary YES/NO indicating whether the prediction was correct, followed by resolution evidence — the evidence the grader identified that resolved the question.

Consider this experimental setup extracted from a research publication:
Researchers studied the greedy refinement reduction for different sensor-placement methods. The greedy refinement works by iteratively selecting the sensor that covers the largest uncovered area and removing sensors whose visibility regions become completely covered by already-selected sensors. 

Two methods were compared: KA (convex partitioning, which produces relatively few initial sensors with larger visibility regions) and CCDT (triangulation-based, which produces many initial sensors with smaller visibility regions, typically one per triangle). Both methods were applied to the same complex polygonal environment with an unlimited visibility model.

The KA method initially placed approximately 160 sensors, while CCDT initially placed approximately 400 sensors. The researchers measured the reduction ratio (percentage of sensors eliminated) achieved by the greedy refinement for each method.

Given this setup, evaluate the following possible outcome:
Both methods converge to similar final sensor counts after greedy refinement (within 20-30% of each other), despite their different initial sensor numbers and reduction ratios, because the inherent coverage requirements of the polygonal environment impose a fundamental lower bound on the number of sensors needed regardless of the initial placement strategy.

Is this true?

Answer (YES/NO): YES